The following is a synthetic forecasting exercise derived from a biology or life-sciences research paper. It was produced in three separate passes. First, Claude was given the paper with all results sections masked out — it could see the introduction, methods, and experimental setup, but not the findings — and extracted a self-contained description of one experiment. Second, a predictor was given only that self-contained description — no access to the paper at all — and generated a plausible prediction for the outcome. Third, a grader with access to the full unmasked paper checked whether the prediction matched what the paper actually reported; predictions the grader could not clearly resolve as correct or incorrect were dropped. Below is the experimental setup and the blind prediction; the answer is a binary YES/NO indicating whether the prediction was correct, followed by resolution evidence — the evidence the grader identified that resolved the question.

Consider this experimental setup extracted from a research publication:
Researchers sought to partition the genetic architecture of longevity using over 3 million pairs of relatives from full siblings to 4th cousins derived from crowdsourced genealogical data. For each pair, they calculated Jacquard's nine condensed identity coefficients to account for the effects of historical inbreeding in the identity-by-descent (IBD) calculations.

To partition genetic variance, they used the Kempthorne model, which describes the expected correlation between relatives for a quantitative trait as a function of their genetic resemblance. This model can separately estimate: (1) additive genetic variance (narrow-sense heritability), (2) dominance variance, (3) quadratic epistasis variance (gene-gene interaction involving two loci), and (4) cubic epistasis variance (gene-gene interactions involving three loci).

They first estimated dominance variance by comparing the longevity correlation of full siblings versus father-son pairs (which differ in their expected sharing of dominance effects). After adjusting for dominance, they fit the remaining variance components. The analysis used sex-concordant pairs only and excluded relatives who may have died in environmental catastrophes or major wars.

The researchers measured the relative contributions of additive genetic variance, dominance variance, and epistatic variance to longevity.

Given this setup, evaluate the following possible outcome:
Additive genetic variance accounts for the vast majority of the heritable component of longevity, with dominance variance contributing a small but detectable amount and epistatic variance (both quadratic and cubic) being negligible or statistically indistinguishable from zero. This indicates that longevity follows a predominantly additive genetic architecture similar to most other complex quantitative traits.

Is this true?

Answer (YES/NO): YES